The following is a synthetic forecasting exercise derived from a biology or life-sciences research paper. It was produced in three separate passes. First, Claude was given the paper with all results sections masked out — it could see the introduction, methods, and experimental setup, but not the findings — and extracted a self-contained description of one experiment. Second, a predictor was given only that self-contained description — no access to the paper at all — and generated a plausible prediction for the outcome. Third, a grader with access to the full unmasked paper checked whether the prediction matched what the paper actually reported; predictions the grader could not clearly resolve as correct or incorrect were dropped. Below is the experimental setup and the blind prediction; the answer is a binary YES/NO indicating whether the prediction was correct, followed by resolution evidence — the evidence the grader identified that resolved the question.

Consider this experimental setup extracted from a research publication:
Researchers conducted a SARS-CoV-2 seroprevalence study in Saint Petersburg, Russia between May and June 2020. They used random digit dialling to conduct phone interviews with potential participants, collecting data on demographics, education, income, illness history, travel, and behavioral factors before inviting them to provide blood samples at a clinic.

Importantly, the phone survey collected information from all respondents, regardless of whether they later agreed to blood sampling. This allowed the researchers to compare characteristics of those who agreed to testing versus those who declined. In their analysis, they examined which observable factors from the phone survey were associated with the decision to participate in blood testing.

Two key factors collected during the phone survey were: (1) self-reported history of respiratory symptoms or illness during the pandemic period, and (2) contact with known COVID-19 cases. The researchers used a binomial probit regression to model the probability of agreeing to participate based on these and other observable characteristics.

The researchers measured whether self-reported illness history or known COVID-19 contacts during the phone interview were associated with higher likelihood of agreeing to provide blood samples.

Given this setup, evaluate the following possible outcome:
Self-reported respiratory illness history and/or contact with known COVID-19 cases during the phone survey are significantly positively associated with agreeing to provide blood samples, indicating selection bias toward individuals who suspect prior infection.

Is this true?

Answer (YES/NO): YES